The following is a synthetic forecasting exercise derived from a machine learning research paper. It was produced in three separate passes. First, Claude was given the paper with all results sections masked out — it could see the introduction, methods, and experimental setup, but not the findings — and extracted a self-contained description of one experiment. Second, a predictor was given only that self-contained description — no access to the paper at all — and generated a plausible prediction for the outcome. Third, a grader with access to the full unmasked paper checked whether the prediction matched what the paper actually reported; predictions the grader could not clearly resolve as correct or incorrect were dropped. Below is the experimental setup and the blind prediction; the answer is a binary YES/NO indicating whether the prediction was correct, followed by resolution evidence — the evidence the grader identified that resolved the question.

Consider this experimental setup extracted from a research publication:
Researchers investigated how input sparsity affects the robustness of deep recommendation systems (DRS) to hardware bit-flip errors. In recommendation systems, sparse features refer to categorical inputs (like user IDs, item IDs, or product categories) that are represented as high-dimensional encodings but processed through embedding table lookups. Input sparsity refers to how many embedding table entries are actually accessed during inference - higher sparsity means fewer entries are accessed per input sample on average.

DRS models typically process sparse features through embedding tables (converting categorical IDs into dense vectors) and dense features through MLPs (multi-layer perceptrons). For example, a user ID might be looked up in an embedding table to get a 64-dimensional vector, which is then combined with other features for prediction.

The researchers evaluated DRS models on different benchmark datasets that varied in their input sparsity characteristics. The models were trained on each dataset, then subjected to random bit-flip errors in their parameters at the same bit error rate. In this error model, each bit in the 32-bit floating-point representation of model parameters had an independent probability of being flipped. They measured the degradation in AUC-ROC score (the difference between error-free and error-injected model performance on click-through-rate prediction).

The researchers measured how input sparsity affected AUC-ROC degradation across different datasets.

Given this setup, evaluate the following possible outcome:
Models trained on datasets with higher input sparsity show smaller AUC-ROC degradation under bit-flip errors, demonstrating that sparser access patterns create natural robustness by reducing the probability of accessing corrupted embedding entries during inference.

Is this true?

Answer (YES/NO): YES